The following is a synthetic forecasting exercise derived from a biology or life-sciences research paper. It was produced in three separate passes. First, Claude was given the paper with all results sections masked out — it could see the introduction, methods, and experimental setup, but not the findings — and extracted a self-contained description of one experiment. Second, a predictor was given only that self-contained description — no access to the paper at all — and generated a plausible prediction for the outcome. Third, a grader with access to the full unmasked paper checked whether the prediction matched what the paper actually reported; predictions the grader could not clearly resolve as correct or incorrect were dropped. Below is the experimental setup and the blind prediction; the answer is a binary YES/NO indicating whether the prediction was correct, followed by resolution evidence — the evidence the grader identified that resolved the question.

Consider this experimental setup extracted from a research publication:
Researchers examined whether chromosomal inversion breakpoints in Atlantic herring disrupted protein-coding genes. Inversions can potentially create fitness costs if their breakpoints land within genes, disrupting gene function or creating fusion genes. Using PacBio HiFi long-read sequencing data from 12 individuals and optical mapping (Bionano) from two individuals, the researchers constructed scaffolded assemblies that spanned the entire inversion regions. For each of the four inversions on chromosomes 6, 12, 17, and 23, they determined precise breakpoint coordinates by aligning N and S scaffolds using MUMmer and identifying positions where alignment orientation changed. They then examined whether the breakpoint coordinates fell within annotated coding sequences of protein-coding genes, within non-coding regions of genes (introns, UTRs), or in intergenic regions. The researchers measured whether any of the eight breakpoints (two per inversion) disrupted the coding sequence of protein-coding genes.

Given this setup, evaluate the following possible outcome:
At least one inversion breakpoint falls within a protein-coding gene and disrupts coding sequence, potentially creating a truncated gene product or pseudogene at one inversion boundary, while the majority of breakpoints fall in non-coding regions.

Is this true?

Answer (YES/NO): NO